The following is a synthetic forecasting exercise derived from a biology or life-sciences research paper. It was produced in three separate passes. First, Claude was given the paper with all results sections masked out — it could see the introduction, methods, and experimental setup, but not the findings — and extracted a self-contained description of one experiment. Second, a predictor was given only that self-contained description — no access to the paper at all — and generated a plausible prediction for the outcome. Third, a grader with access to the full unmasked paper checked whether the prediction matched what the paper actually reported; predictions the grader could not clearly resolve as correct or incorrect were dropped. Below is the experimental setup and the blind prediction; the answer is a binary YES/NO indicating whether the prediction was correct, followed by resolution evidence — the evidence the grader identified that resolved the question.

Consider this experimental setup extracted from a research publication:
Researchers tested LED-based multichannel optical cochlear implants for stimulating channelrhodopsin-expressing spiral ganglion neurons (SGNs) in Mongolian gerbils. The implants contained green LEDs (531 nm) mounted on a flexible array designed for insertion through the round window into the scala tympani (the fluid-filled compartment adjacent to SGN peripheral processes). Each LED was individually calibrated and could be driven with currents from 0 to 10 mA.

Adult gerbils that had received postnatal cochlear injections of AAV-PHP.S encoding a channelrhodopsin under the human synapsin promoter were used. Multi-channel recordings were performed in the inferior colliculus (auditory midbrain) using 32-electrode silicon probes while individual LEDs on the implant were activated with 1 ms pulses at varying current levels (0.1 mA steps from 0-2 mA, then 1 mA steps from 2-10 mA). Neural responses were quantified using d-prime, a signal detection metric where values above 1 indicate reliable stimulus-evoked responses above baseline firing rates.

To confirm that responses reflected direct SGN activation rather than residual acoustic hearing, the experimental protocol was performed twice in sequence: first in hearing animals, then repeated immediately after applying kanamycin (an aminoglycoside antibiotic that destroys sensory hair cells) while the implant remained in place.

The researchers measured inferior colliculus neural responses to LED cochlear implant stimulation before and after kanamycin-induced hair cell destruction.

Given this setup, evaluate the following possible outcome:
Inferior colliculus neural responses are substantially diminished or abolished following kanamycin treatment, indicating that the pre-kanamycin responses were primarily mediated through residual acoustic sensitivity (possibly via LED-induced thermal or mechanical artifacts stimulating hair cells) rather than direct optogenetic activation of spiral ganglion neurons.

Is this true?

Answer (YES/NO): NO